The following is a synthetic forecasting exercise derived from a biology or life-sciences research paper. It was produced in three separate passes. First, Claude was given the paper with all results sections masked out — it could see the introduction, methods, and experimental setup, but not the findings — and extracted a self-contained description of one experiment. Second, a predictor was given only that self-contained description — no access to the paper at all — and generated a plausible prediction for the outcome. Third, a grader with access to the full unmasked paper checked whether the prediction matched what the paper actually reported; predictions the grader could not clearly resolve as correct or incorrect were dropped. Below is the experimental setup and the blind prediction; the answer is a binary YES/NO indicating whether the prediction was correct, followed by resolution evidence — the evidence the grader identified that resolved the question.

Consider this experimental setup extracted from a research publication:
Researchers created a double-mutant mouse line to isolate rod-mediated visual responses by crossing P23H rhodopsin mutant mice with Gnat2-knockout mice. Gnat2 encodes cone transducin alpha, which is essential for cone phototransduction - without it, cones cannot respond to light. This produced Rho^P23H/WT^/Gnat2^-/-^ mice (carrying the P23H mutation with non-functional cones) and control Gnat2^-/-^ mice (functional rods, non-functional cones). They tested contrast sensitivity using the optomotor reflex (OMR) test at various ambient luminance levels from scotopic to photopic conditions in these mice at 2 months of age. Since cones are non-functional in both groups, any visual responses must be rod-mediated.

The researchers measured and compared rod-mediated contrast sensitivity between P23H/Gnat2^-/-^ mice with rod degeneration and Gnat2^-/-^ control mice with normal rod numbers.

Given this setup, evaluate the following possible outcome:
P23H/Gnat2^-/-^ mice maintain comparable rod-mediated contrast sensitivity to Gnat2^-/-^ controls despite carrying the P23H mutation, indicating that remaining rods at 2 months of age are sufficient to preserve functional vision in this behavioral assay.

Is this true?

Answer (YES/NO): NO